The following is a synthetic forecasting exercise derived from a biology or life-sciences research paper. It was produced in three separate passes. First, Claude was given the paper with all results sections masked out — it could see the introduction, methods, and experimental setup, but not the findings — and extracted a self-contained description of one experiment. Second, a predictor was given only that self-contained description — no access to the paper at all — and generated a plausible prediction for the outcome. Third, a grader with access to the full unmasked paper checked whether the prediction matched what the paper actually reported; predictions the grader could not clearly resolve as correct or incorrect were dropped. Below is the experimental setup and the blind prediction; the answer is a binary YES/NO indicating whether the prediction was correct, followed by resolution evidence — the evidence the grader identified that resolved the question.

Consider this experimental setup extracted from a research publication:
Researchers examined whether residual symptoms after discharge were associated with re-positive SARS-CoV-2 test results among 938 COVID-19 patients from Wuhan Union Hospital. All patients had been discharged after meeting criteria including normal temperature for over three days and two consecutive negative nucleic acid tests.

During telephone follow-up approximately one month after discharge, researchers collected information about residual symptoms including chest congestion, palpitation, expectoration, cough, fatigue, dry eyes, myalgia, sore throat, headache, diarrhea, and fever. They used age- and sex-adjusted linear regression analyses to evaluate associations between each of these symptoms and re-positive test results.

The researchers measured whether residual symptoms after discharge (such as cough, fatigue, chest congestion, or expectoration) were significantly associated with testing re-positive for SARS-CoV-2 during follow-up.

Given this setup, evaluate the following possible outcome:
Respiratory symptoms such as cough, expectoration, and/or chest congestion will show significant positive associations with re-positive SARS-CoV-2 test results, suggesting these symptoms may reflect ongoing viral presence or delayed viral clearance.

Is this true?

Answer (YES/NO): YES